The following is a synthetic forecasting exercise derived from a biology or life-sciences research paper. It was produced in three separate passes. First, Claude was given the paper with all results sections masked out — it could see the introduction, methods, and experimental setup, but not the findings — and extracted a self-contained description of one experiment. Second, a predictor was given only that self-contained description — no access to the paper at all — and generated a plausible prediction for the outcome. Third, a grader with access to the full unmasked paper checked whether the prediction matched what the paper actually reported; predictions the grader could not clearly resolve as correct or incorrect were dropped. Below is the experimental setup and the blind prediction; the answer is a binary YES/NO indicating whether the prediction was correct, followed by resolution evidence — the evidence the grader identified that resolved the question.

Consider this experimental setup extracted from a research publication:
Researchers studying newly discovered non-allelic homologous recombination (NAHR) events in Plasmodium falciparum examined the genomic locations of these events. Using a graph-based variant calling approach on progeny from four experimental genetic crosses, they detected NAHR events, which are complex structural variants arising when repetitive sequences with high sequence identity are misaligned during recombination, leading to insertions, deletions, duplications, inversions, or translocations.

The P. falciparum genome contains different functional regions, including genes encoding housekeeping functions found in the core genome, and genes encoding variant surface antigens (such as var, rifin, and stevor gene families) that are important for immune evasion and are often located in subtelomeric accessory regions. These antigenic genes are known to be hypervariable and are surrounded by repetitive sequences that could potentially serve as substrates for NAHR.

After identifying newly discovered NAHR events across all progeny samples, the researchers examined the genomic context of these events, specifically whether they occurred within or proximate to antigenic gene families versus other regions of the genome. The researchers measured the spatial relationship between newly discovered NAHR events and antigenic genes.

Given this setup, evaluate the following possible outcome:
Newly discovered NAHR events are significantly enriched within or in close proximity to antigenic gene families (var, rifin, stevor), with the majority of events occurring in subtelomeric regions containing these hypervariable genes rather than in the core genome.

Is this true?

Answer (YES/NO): YES